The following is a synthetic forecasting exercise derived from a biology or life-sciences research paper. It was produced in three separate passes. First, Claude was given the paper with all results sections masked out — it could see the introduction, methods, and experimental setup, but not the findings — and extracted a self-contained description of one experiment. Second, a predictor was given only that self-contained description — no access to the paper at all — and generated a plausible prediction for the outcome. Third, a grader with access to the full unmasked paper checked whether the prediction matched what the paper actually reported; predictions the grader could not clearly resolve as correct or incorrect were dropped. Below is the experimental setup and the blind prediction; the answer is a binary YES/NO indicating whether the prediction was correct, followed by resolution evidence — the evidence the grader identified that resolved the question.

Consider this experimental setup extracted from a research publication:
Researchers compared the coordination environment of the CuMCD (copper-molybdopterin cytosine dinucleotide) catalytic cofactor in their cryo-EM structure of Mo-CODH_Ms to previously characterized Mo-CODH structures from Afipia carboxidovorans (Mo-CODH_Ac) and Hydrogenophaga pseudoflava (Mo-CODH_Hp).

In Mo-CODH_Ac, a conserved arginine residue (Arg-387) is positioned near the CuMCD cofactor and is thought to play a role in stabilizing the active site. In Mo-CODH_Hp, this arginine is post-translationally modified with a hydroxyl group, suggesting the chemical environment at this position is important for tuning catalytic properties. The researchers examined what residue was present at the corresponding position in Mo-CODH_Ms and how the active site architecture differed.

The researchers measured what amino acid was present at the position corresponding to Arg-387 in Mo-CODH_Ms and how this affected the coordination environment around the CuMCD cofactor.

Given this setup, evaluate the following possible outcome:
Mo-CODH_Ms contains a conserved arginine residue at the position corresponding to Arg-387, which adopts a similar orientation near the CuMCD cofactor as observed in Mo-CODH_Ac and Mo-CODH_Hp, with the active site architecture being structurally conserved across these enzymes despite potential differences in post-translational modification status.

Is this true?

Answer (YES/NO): NO